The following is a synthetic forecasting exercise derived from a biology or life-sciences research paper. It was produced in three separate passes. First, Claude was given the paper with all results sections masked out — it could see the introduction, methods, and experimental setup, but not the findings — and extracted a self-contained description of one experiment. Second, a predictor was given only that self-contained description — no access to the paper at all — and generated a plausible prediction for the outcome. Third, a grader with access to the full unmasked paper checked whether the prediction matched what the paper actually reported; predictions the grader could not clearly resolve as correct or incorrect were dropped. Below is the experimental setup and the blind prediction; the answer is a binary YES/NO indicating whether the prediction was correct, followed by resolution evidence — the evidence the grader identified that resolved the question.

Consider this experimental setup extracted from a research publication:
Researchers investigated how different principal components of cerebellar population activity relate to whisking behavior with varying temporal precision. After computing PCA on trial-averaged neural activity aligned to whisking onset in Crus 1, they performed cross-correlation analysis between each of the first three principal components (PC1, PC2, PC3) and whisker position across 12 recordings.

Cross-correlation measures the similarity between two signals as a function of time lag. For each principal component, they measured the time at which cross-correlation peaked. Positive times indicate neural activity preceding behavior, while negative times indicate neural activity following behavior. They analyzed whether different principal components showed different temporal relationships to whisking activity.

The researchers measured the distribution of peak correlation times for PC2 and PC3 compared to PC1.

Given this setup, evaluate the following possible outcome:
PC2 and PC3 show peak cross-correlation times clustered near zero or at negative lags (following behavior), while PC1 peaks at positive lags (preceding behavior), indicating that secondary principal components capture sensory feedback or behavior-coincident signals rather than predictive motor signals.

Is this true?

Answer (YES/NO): YES